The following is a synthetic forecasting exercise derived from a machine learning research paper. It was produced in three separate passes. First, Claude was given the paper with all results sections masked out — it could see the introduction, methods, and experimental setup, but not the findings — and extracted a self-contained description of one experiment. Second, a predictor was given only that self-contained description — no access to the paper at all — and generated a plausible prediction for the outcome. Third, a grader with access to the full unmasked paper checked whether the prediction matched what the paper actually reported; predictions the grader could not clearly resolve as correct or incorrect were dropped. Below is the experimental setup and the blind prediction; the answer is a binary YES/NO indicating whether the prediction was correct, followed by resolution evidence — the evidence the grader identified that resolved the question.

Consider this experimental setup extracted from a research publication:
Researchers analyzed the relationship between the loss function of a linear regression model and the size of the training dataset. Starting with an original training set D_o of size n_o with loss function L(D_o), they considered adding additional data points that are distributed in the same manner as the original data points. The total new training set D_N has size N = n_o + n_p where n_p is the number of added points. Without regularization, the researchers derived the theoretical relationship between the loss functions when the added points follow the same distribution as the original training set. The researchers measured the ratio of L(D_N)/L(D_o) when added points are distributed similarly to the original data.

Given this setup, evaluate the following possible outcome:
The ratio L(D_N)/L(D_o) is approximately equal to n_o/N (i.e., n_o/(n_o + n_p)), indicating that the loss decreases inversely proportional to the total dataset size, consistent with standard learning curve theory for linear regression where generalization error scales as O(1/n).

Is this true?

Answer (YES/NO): NO